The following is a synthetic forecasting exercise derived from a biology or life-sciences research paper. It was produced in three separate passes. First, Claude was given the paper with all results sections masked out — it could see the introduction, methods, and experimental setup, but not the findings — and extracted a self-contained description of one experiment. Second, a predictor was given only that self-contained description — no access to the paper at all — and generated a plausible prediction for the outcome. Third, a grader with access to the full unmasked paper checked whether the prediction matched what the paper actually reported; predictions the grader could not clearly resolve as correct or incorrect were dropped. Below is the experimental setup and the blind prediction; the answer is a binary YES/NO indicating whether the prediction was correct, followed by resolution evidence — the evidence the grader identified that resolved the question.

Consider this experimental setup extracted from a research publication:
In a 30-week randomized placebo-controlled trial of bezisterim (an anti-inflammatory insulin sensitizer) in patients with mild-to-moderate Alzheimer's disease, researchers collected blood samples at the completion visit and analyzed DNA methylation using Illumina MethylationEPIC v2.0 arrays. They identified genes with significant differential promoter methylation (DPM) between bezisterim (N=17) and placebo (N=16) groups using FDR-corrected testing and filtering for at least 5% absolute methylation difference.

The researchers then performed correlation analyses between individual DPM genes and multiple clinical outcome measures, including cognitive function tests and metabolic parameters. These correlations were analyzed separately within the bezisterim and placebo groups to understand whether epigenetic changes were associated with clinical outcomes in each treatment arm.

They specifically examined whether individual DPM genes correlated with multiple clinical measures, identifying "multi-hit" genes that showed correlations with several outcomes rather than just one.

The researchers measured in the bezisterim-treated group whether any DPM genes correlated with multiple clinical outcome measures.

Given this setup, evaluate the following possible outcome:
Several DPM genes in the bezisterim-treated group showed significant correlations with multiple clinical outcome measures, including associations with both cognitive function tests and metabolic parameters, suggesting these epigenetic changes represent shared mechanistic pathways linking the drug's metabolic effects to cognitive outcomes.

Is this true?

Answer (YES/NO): YES